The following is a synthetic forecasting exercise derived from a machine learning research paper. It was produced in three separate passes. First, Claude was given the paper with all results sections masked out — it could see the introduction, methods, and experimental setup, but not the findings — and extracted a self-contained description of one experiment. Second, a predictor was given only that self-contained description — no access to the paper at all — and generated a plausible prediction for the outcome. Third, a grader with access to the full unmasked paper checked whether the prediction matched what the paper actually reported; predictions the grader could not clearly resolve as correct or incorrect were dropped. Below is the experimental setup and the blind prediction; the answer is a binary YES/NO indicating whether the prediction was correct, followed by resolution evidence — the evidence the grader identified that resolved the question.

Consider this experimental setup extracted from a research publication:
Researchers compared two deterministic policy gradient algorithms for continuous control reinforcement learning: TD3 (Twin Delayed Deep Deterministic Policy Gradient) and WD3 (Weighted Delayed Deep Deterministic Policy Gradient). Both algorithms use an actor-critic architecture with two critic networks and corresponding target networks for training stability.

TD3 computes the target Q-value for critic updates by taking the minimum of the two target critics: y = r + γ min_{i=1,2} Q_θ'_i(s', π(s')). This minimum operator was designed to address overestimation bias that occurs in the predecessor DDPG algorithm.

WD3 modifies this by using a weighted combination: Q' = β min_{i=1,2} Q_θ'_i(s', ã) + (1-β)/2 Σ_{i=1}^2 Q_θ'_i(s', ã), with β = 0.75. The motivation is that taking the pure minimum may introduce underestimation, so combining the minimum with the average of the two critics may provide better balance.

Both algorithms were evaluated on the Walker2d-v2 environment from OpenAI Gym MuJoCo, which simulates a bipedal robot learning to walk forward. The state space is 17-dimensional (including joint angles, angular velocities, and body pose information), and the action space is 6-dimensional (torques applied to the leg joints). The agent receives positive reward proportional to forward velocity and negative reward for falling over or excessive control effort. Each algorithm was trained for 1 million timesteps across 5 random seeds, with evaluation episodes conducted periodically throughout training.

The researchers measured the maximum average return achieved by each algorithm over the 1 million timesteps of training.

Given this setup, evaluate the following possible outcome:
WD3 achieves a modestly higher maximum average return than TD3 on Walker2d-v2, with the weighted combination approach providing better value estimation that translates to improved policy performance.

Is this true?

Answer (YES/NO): YES